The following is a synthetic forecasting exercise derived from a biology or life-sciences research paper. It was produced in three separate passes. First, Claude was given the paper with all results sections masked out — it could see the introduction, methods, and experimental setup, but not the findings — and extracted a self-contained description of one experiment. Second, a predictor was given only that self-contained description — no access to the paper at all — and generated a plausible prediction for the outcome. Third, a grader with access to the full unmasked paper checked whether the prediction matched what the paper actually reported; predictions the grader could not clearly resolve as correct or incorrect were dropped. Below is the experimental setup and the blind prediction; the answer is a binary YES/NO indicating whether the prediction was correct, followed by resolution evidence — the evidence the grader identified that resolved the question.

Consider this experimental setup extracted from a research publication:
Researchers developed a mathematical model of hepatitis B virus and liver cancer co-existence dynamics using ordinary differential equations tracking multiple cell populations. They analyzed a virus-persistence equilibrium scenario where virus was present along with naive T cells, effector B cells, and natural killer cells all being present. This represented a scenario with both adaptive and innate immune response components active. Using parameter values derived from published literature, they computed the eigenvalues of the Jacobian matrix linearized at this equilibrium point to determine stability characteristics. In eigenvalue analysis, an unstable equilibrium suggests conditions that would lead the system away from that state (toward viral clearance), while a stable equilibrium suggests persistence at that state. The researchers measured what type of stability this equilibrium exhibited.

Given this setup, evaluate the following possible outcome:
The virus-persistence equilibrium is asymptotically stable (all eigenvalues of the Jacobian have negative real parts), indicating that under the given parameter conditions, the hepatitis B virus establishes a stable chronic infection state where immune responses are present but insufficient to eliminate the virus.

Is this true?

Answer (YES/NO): NO